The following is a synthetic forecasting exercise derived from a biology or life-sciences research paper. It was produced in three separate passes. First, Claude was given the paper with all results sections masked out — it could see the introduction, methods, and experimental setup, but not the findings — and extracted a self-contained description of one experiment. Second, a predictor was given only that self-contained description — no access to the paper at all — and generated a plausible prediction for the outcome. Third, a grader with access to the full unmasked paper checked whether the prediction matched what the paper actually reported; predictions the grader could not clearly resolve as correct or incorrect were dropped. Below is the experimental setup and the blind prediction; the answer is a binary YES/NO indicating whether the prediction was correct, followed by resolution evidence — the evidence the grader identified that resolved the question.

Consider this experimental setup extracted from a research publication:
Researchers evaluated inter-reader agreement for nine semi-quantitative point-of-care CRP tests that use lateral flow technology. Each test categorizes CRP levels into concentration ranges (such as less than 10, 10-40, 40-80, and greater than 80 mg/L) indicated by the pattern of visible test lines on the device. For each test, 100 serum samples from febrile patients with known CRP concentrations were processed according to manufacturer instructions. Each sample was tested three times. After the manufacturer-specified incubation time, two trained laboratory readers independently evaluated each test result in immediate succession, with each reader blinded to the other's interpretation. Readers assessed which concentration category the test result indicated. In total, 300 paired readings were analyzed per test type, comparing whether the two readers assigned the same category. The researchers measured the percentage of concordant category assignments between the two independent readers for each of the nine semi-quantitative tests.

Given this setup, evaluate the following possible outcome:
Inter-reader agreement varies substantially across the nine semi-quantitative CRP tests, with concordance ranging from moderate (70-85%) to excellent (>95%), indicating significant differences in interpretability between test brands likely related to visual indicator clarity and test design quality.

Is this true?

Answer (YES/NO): NO